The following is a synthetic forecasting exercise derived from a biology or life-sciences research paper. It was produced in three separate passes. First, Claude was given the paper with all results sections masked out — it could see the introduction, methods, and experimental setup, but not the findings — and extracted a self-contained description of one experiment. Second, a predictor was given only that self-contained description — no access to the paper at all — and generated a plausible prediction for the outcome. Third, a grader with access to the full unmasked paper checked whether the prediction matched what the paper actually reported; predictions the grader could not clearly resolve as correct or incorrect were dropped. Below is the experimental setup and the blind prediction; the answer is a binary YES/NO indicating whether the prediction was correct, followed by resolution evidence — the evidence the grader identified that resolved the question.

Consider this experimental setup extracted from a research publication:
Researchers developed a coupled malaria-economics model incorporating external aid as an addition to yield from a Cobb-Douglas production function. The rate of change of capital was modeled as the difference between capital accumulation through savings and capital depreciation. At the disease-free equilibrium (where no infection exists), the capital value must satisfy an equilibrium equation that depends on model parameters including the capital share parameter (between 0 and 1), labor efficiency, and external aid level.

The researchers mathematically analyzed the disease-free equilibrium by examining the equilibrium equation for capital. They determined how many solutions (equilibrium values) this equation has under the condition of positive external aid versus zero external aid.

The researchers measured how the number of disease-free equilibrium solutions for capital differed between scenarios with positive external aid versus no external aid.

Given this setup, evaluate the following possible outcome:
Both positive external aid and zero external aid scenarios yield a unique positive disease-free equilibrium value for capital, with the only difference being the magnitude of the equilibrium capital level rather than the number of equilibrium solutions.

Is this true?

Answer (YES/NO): NO